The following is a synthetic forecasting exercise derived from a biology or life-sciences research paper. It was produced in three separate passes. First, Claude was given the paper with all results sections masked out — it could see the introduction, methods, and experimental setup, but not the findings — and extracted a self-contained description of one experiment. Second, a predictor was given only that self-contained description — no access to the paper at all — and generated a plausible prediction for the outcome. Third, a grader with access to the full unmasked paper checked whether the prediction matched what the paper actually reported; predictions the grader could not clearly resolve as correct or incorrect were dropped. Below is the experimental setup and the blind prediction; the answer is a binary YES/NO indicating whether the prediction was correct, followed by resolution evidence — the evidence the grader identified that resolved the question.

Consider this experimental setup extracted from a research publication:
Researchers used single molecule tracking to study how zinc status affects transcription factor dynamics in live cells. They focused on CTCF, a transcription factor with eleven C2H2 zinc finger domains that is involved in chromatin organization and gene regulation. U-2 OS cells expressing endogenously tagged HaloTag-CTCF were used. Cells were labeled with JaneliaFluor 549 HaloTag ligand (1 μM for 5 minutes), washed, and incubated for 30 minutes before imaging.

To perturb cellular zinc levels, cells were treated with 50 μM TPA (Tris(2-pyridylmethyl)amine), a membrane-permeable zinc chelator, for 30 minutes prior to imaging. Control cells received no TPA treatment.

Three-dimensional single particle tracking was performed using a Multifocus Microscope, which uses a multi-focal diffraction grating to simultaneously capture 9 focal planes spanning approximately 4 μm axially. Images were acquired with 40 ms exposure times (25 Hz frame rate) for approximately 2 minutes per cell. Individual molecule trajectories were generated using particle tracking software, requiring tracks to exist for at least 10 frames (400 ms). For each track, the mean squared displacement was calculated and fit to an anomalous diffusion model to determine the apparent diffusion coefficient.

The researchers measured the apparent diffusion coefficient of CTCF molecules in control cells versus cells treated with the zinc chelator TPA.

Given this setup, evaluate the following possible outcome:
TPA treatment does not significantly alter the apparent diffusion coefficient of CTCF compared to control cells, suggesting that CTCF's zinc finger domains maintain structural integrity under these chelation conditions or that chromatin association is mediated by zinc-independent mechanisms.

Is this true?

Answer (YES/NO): NO